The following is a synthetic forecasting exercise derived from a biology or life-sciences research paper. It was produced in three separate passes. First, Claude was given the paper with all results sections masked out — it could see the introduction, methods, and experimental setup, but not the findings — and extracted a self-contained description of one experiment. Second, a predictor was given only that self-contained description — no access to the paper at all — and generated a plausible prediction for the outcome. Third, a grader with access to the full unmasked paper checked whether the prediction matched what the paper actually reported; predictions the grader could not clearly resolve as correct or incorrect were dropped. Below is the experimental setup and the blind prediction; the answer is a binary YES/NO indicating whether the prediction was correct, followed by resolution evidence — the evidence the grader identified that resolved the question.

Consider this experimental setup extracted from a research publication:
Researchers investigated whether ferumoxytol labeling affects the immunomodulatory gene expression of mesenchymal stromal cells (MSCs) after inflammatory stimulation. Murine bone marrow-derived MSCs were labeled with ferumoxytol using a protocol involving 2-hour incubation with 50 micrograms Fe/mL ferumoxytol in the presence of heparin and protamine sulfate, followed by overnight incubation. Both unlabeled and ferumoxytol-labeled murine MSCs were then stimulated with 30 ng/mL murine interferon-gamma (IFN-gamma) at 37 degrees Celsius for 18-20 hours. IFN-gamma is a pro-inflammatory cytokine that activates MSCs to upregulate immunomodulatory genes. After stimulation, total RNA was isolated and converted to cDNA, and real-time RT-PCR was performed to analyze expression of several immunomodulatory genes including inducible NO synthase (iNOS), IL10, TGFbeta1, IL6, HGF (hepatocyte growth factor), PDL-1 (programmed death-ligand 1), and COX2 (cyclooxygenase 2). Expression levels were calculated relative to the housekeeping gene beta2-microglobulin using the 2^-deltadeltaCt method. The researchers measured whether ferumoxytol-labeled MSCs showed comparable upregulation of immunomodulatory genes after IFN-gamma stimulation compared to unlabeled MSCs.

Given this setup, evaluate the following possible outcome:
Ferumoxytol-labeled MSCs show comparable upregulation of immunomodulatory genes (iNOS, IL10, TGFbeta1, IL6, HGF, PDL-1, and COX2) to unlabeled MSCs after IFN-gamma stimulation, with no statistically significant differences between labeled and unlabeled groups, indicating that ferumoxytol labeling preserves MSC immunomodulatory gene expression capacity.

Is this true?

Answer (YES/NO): NO